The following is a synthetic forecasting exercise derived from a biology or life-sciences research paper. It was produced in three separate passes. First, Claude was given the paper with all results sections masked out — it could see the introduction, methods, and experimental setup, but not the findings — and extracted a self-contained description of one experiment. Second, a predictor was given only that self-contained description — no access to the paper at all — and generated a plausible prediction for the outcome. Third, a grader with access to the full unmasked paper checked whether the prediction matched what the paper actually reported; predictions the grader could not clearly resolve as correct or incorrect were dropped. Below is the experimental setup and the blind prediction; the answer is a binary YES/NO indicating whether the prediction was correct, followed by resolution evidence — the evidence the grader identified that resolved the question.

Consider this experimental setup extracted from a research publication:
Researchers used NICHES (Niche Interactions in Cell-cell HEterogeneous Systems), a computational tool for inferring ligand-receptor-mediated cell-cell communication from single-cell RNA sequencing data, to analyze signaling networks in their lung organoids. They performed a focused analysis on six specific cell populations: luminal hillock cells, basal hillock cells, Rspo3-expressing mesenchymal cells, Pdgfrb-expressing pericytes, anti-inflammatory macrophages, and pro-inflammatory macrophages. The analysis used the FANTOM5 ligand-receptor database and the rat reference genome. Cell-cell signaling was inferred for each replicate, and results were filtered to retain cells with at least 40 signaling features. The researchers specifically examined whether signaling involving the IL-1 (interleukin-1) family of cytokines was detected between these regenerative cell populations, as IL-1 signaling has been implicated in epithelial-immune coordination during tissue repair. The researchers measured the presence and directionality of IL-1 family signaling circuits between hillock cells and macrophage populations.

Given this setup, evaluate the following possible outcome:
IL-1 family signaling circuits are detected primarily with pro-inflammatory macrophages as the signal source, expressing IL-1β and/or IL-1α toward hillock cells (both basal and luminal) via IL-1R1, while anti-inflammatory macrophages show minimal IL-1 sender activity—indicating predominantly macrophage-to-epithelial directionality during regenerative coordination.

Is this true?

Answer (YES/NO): NO